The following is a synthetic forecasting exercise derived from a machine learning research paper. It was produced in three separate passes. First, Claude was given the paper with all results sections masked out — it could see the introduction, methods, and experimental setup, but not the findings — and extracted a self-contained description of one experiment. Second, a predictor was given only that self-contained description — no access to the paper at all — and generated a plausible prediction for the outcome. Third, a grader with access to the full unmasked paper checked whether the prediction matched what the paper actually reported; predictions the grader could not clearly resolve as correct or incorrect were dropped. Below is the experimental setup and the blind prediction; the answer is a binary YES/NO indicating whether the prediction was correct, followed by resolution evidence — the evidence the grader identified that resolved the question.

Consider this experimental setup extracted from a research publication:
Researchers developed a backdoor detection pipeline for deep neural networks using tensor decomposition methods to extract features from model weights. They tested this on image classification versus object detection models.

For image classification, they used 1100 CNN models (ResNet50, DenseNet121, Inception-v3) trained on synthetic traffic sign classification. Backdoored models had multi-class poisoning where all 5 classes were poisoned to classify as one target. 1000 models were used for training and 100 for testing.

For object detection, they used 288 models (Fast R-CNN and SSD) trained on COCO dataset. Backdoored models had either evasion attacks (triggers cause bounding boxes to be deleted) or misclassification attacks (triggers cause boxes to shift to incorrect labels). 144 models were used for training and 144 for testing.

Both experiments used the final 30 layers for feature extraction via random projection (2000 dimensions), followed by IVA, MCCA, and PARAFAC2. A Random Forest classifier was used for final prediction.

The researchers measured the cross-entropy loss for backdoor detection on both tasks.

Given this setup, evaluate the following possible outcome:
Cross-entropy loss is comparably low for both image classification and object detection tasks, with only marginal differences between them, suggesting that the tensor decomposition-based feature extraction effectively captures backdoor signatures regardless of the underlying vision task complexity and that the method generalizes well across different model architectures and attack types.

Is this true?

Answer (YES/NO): YES